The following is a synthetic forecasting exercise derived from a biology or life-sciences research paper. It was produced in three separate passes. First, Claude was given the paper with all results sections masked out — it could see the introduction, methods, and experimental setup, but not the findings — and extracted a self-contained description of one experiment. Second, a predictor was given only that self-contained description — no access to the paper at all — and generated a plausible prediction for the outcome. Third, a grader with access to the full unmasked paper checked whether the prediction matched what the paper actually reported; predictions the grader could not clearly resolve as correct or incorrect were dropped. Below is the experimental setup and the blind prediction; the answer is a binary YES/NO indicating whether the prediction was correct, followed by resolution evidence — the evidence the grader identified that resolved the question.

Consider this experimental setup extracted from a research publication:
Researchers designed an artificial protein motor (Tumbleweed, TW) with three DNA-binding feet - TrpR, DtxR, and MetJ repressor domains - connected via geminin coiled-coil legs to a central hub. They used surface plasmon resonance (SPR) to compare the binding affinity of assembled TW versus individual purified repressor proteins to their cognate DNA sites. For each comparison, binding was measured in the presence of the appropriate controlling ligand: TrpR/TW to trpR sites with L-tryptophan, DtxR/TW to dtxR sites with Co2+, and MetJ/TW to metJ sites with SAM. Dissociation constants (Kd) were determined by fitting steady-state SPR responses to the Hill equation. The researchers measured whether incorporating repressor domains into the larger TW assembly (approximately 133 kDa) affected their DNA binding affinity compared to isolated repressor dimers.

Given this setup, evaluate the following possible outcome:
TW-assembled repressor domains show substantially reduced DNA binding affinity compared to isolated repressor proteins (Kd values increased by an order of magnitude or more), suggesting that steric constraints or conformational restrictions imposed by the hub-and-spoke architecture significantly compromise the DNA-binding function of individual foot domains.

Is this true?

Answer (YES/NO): NO